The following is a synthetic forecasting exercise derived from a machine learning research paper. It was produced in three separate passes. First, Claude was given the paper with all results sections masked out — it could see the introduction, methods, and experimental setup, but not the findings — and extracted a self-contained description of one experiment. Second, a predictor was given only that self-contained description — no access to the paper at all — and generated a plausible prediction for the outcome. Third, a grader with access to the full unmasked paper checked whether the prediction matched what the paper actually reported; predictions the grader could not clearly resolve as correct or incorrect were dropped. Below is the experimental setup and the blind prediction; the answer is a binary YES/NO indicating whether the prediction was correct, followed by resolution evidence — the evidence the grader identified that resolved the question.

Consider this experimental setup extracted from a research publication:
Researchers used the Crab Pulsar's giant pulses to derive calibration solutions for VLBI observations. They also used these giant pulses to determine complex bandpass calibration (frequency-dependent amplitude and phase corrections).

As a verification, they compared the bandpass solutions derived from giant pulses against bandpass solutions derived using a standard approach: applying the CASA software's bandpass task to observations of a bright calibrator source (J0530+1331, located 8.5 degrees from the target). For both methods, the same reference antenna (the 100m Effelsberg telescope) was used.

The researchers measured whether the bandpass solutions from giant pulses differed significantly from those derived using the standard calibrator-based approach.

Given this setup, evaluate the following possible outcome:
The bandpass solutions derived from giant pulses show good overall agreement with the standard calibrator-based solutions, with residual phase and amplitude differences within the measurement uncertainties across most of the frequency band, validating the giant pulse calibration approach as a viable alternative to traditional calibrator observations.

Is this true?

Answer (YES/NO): YES